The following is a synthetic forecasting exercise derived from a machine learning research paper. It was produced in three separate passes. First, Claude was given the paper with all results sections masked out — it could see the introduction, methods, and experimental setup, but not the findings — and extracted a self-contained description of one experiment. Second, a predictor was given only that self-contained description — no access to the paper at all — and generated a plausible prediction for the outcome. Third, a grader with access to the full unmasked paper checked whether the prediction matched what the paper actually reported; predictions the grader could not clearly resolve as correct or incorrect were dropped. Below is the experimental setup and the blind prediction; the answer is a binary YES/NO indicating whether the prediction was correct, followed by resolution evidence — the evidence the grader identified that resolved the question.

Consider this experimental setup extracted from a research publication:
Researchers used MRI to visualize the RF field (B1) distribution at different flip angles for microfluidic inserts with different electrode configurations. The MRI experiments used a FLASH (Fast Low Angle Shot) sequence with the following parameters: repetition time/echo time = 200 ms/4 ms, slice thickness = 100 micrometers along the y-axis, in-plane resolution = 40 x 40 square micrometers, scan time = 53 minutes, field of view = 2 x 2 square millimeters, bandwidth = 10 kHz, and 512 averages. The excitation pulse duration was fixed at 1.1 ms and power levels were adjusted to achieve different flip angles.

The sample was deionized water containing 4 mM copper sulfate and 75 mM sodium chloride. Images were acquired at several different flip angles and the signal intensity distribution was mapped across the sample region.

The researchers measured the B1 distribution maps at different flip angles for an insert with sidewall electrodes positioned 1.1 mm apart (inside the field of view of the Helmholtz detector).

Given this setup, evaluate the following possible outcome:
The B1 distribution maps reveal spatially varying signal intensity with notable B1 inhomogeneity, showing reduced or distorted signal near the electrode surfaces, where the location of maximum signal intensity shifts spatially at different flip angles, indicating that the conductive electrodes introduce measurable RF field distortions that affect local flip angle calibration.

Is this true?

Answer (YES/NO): NO